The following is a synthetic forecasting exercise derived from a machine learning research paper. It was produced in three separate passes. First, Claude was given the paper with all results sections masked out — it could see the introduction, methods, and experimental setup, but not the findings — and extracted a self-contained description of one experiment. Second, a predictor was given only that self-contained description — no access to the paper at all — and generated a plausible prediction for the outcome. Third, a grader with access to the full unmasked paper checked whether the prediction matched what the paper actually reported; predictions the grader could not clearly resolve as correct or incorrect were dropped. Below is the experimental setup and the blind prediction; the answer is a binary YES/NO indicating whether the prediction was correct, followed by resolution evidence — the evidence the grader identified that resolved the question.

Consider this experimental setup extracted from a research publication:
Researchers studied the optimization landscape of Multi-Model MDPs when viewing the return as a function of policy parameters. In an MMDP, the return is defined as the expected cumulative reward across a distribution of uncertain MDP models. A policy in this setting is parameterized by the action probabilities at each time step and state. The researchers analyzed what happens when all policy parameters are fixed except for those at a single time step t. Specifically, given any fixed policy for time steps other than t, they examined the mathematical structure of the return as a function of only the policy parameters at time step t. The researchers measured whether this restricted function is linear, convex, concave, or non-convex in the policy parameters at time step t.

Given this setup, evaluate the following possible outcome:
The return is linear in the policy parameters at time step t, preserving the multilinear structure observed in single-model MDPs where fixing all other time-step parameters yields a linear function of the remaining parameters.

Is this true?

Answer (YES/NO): YES